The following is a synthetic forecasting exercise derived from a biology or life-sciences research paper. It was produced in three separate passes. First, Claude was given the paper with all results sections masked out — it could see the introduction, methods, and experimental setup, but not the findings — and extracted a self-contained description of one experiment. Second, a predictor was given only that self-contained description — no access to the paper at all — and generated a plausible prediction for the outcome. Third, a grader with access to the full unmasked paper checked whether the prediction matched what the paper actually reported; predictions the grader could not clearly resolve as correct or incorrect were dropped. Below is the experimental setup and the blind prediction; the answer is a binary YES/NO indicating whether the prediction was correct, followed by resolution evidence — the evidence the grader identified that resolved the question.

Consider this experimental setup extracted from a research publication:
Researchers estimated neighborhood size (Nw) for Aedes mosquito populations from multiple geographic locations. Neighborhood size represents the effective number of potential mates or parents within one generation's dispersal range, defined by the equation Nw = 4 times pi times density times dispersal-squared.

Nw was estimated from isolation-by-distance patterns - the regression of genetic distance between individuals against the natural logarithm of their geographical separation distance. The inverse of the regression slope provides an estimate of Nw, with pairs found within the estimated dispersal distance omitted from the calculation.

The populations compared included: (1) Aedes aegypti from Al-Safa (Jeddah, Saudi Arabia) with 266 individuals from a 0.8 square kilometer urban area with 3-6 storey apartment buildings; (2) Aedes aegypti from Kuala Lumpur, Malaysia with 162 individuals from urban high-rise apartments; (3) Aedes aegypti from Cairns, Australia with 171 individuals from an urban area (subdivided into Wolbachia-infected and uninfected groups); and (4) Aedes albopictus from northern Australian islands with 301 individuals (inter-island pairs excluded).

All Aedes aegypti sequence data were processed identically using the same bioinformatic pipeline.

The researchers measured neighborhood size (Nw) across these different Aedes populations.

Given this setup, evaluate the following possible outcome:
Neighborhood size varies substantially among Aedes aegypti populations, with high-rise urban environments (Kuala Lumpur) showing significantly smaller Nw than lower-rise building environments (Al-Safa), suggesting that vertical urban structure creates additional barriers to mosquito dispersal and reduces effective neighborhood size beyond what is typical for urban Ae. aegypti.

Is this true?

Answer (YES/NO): NO